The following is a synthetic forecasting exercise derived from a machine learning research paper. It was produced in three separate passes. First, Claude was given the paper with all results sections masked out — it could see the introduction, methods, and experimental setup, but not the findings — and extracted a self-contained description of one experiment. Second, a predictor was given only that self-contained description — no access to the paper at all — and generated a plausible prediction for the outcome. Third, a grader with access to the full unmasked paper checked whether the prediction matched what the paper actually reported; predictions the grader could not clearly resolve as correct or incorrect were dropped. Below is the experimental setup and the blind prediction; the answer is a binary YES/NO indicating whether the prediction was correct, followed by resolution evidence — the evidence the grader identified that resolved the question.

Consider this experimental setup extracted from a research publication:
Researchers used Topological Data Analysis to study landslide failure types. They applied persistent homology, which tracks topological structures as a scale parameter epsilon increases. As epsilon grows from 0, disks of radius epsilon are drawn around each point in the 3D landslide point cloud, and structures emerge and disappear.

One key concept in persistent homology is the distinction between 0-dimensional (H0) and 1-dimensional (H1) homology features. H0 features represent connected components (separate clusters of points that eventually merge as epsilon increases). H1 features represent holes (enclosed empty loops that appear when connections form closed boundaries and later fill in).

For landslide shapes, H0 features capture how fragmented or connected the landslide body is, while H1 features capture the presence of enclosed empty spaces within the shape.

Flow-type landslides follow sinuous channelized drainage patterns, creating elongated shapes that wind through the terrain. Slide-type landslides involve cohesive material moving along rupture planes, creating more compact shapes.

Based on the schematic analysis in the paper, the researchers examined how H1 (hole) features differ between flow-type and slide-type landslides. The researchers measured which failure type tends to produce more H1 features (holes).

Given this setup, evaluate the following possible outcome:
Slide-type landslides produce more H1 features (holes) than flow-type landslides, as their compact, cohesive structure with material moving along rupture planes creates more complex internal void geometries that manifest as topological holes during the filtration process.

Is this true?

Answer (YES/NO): NO